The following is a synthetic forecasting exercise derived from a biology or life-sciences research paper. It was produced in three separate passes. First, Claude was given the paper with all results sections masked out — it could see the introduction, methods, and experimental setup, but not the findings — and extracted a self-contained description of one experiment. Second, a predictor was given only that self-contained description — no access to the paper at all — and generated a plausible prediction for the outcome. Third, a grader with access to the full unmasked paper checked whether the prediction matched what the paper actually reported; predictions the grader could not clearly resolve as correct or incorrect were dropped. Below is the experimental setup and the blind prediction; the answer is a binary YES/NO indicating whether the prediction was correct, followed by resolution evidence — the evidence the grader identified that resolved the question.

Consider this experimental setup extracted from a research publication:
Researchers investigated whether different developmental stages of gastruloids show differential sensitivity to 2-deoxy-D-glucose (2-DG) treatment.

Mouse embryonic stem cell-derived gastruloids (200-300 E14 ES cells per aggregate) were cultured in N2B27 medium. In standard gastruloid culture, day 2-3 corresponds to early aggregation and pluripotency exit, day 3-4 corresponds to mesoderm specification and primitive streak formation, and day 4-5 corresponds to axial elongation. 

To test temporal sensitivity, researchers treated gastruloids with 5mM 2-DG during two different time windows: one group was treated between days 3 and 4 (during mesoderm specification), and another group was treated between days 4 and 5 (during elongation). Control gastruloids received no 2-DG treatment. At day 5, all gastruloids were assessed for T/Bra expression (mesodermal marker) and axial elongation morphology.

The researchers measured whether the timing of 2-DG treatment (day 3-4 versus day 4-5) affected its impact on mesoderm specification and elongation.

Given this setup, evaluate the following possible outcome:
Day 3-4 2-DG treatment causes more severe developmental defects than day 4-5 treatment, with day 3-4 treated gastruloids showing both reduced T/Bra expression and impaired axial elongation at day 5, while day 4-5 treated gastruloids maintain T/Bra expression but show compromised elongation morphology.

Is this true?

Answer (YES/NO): YES